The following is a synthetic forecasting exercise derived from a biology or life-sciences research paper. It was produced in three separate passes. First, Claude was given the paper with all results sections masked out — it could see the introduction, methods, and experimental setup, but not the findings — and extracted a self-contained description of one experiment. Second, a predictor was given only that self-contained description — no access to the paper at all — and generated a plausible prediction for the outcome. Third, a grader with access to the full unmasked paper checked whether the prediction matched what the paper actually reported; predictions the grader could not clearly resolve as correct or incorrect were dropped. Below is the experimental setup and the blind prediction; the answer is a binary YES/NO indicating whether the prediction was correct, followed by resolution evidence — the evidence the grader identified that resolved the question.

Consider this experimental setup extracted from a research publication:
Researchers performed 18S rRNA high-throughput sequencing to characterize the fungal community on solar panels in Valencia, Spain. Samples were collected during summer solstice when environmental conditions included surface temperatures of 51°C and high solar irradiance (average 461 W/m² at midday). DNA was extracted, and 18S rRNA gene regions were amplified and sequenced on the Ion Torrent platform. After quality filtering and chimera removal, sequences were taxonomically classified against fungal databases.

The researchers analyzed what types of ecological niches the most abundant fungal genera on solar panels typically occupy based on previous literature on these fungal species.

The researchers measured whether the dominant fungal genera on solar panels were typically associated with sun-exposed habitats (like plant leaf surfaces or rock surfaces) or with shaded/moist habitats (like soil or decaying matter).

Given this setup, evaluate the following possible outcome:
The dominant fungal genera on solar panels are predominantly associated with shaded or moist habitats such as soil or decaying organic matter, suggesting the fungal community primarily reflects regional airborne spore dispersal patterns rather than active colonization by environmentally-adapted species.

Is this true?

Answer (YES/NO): NO